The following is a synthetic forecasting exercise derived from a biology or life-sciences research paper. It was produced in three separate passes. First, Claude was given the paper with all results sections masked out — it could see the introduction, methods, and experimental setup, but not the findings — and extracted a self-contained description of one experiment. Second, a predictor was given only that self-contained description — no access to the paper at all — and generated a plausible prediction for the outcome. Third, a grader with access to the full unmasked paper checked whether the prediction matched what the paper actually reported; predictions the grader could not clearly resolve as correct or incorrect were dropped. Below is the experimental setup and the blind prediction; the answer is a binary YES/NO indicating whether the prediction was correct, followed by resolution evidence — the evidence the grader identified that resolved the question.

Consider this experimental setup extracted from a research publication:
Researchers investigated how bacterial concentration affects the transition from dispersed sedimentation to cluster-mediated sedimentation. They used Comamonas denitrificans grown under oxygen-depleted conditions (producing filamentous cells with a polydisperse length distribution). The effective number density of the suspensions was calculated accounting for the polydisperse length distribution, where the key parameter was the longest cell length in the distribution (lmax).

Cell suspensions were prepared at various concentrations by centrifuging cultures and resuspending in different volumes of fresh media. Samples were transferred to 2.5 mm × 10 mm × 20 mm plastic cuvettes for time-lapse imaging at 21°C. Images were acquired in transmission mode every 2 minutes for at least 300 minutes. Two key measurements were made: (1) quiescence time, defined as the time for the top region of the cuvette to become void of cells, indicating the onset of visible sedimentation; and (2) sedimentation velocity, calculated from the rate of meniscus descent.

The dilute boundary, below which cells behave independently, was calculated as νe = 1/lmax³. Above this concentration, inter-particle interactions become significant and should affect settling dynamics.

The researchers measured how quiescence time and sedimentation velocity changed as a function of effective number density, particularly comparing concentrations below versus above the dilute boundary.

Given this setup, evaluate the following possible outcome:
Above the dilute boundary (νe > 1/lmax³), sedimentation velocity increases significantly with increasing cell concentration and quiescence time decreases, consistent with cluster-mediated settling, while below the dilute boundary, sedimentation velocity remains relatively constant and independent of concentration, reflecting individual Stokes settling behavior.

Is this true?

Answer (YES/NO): NO